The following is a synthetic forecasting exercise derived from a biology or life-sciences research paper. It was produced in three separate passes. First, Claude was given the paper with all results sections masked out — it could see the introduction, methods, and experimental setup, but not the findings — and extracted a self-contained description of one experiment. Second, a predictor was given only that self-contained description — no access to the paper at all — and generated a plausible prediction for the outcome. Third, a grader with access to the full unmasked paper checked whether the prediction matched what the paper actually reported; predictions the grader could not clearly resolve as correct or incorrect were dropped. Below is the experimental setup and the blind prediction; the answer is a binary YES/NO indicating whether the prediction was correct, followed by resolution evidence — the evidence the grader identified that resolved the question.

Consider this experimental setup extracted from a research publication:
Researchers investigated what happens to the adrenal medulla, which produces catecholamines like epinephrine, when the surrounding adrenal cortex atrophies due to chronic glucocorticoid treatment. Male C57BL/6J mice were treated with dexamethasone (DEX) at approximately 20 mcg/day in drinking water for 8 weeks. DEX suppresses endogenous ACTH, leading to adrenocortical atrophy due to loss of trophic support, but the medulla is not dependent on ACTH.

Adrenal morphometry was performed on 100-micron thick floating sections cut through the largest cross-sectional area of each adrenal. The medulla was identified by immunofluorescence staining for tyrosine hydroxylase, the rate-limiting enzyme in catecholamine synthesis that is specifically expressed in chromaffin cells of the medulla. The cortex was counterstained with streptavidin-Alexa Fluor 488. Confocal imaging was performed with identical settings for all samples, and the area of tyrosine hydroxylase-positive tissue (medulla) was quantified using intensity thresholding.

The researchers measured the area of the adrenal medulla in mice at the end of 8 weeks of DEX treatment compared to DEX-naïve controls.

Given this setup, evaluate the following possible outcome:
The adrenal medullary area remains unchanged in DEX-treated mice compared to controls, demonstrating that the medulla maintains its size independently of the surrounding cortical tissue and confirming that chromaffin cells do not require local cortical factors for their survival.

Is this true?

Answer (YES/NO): YES